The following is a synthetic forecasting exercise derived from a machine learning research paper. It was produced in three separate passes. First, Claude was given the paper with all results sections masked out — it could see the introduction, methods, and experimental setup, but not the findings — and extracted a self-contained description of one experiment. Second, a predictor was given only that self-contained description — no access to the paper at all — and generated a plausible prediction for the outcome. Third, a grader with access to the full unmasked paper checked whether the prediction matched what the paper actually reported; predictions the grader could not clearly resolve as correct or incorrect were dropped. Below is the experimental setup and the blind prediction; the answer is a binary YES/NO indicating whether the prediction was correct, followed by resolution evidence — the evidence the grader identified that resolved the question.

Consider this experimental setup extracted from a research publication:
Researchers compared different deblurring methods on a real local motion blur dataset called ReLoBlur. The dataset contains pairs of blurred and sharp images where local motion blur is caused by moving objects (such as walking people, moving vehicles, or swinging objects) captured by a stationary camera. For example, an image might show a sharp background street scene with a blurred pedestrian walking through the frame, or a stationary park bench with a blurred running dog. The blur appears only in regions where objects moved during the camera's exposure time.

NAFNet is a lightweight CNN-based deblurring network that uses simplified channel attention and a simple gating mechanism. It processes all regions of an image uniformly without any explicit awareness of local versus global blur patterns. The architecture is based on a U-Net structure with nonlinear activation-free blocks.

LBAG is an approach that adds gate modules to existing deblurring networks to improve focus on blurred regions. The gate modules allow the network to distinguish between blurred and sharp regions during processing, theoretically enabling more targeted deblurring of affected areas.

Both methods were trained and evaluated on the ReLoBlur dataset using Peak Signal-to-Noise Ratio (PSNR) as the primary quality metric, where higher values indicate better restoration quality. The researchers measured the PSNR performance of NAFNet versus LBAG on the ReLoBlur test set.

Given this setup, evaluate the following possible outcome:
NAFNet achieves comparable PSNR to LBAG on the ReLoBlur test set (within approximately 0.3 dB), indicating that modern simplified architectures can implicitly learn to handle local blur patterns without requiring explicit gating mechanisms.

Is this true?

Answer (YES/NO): YES